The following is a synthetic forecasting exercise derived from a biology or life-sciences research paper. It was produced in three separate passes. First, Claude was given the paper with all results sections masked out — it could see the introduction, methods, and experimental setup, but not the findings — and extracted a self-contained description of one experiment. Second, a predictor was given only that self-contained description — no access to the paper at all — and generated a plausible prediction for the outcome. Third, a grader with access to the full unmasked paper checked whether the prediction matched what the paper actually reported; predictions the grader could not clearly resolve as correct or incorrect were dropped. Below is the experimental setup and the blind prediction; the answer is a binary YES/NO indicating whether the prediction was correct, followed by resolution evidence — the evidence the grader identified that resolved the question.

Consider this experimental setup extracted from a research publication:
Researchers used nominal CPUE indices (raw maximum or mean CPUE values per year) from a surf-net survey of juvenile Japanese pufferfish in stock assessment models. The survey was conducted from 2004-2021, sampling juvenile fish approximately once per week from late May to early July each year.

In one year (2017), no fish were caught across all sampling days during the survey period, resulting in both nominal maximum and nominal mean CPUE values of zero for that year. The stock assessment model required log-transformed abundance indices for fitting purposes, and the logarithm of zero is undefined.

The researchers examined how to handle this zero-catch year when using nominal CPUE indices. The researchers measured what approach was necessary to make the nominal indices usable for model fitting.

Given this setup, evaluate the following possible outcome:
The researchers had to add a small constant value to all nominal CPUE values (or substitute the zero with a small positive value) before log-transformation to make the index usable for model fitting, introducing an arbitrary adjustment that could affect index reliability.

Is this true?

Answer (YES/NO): YES